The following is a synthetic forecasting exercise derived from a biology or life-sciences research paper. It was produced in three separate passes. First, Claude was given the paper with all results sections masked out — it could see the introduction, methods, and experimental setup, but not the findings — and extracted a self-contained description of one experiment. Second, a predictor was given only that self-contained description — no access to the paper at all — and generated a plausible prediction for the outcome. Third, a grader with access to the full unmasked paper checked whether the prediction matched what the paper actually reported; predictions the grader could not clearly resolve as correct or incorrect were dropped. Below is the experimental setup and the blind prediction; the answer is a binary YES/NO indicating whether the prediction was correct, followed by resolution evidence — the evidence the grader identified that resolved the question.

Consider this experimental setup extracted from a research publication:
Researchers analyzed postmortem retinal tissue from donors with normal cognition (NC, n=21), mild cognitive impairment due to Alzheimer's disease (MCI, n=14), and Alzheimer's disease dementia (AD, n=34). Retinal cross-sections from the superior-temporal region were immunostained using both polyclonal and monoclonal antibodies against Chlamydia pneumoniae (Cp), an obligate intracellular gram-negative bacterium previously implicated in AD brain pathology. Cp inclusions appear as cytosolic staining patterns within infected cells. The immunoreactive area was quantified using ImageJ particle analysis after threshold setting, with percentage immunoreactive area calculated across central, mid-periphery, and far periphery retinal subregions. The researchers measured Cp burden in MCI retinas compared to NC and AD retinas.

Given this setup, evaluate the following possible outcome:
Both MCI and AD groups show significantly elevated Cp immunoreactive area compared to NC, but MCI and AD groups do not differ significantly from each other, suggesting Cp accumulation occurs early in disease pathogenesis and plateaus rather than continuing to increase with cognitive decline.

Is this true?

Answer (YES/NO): NO